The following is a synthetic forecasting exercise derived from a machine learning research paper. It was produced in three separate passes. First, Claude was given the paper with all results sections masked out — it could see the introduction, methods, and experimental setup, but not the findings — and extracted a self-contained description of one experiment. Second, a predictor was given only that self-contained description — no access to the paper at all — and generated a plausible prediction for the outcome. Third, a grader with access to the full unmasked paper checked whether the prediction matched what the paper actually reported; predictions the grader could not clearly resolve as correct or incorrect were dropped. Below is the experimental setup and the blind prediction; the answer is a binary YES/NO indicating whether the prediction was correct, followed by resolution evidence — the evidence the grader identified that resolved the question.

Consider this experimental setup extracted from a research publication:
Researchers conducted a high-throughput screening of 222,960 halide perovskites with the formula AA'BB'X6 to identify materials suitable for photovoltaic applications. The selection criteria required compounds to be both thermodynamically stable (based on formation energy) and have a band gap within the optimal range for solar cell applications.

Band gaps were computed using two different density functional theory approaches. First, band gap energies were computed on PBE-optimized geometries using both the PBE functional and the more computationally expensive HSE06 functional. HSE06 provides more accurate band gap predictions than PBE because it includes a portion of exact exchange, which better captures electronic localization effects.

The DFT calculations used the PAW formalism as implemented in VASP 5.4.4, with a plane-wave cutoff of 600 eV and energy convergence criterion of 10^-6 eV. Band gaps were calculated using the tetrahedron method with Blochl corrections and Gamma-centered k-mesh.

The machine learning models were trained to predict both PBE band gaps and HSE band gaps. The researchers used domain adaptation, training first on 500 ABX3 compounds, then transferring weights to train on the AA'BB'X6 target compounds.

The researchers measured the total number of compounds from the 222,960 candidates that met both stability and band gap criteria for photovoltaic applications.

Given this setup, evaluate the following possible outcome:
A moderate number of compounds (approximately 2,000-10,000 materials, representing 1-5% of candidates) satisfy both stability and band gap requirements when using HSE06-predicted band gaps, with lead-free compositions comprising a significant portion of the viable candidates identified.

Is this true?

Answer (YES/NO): NO